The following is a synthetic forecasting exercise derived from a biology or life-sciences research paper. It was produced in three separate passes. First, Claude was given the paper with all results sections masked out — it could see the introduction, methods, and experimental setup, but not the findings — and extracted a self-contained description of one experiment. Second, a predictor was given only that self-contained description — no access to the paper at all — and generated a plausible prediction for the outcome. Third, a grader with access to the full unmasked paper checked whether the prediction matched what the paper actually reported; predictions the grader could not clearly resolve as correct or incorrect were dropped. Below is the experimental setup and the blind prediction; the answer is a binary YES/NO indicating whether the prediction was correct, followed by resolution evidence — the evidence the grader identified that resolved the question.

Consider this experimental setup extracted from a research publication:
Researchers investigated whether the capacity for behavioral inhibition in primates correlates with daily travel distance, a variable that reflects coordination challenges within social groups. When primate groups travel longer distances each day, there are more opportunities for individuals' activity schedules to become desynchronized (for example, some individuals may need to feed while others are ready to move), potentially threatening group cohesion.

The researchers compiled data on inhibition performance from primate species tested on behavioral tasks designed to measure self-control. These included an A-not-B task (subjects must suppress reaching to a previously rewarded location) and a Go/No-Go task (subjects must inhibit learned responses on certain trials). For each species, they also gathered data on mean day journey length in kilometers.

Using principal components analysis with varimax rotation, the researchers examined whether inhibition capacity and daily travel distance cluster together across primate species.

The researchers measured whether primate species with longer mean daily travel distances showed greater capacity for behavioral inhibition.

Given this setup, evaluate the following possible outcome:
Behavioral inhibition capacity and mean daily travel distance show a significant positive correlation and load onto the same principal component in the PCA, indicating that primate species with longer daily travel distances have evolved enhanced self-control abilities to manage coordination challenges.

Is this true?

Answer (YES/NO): YES